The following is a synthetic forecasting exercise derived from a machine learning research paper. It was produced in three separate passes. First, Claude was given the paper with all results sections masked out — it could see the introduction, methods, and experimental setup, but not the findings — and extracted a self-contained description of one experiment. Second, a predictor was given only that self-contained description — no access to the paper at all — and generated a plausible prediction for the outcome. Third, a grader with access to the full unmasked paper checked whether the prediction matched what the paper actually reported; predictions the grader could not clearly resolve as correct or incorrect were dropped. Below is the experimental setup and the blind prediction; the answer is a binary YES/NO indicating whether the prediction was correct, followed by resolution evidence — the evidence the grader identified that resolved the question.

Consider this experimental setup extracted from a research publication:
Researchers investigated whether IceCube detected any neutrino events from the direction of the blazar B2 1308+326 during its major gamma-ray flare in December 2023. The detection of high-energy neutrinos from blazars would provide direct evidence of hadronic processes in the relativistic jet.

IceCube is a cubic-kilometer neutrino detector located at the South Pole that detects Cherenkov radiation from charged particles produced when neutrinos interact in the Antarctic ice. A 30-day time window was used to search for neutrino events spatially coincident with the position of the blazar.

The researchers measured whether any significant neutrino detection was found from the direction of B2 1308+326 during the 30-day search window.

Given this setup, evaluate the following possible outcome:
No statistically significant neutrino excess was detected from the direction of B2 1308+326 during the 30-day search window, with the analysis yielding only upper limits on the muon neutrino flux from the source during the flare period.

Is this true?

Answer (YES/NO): NO